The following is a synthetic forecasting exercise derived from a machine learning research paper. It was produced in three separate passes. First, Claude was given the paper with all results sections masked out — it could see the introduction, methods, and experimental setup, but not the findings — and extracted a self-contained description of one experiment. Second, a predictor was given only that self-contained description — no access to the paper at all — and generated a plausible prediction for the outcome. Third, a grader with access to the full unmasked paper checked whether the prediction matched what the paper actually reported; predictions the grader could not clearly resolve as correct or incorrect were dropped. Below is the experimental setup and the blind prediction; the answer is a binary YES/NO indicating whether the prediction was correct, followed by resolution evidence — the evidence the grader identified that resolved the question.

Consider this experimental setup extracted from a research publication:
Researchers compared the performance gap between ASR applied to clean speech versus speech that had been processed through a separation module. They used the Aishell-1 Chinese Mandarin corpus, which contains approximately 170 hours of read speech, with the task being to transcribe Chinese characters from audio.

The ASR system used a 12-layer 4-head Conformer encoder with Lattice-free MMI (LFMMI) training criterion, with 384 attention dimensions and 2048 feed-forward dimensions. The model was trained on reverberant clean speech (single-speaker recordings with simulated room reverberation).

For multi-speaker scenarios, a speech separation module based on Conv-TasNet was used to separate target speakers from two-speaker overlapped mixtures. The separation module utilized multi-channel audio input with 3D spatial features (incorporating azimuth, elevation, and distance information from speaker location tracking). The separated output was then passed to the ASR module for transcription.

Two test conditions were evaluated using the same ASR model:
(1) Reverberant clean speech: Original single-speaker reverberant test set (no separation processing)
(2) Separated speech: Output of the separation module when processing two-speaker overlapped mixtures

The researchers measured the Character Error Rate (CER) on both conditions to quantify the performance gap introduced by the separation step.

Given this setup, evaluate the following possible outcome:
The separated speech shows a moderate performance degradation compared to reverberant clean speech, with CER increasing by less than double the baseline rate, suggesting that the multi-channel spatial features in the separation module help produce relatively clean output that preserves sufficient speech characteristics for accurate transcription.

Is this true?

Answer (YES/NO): NO